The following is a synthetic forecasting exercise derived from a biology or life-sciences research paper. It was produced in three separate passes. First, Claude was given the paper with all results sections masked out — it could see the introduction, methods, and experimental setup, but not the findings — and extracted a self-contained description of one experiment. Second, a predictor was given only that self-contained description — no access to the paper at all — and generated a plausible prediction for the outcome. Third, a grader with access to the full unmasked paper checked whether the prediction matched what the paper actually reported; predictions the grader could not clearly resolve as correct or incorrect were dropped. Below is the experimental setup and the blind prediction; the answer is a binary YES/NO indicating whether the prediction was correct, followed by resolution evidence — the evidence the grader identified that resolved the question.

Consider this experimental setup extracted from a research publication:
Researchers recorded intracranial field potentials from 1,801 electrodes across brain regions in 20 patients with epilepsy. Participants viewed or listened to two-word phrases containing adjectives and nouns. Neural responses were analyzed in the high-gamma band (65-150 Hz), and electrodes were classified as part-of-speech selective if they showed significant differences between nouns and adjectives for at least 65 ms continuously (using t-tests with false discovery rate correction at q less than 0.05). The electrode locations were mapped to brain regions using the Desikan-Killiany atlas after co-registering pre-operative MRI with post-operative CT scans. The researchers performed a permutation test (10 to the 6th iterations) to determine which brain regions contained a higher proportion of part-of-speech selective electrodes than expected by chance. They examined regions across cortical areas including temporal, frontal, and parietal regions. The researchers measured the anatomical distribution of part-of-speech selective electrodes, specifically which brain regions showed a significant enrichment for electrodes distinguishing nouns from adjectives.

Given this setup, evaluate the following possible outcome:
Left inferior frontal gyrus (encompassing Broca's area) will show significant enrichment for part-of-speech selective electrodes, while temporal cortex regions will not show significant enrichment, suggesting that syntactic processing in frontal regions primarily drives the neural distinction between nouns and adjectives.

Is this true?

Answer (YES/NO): NO